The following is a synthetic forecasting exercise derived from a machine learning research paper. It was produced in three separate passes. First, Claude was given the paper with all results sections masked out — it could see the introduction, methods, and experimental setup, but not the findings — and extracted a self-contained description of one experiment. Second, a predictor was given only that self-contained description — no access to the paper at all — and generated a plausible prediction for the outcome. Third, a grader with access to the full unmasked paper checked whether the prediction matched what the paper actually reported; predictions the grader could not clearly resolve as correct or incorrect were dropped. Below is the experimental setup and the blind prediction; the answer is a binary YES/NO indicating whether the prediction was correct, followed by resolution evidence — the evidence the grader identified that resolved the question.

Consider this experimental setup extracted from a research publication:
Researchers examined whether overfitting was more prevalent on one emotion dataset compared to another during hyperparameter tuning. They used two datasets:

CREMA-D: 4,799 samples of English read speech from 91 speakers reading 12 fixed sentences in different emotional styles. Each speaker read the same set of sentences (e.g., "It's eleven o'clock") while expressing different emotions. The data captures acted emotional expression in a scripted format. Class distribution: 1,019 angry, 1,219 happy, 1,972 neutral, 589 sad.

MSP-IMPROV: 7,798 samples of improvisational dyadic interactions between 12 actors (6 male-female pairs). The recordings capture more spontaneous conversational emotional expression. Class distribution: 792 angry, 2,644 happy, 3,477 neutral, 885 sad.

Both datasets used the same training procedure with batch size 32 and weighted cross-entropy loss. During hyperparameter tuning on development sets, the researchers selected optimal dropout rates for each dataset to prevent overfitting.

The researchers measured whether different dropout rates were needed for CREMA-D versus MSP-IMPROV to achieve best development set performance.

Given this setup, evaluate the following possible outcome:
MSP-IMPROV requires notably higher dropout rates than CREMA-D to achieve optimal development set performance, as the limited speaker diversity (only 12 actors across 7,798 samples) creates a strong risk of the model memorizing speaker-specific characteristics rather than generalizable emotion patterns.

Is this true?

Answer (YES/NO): NO